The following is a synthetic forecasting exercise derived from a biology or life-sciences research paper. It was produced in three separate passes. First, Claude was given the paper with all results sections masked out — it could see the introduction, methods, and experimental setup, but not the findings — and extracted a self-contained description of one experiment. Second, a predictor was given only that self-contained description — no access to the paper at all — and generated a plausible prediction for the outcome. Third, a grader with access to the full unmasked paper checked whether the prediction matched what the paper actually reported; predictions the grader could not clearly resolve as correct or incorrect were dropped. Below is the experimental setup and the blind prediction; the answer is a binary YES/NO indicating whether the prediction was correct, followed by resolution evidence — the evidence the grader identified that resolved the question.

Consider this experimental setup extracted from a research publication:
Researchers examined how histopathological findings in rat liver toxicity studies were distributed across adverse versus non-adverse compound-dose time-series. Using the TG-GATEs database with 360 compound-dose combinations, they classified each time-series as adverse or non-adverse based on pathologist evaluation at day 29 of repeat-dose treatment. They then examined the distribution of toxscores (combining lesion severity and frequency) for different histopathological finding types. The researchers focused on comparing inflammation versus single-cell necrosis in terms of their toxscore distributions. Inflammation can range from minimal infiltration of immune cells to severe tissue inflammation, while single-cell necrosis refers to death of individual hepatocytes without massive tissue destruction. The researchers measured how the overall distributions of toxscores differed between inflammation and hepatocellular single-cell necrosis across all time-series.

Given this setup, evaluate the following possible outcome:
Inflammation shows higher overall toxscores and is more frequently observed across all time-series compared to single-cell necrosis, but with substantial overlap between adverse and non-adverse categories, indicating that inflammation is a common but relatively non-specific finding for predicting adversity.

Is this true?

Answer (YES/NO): NO